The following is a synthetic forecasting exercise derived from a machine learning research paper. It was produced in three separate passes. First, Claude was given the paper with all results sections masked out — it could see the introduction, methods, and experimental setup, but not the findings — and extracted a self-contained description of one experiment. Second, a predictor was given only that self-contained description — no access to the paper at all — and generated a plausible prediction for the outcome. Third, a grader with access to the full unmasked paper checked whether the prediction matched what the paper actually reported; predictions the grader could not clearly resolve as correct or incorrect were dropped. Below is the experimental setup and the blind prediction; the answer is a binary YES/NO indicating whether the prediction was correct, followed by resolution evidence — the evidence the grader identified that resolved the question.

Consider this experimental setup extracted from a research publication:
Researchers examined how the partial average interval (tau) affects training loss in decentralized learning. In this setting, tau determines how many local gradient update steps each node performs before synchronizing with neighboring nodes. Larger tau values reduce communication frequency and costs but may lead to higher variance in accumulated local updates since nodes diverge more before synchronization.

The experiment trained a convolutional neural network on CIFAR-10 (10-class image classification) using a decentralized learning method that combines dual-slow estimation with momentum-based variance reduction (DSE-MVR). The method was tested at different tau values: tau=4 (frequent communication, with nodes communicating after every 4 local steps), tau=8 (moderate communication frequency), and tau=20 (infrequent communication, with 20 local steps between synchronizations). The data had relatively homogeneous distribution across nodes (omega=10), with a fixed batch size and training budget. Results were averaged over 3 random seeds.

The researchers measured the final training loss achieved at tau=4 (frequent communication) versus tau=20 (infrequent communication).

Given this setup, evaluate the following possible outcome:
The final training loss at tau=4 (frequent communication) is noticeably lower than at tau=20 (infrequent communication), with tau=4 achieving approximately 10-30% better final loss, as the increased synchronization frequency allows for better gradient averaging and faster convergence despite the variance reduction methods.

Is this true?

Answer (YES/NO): NO